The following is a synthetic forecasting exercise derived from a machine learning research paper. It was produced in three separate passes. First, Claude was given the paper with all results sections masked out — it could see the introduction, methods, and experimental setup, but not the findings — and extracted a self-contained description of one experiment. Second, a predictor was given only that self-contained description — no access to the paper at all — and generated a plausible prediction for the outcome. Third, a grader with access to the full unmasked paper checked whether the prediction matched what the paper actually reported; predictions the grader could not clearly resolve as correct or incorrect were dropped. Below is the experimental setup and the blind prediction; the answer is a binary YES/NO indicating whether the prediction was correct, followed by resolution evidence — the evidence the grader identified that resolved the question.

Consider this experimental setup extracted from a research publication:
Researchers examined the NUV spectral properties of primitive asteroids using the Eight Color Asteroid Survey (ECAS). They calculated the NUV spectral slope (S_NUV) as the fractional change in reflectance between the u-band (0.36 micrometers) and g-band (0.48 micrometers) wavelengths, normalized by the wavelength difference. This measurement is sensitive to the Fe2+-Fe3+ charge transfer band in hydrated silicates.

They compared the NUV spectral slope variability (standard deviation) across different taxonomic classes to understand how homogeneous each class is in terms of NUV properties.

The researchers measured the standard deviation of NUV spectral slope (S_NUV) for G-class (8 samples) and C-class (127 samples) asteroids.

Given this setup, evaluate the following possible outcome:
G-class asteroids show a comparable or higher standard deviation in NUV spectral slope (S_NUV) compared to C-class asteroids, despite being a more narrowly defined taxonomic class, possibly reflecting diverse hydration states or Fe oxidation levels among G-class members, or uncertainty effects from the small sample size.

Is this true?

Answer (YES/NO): NO